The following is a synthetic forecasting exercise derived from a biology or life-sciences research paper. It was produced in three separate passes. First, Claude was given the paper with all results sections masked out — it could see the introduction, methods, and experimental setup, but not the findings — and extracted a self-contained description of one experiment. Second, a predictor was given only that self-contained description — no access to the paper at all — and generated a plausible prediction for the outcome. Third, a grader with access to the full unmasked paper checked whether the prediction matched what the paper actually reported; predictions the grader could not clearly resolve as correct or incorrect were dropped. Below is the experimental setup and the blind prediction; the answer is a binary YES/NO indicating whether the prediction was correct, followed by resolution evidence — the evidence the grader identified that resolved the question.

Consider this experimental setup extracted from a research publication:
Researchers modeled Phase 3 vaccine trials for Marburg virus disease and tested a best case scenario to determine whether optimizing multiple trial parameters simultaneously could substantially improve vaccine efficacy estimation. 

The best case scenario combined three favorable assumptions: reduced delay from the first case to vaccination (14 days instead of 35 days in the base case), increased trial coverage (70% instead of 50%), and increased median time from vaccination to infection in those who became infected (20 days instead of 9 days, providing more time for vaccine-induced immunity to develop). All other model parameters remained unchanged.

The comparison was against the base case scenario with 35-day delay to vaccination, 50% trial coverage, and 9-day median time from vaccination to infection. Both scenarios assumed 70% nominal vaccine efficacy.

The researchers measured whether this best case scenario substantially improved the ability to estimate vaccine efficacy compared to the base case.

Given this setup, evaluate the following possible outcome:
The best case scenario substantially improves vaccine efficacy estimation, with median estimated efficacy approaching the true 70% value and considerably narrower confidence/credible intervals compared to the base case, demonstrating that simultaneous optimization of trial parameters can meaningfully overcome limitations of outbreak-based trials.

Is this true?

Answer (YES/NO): NO